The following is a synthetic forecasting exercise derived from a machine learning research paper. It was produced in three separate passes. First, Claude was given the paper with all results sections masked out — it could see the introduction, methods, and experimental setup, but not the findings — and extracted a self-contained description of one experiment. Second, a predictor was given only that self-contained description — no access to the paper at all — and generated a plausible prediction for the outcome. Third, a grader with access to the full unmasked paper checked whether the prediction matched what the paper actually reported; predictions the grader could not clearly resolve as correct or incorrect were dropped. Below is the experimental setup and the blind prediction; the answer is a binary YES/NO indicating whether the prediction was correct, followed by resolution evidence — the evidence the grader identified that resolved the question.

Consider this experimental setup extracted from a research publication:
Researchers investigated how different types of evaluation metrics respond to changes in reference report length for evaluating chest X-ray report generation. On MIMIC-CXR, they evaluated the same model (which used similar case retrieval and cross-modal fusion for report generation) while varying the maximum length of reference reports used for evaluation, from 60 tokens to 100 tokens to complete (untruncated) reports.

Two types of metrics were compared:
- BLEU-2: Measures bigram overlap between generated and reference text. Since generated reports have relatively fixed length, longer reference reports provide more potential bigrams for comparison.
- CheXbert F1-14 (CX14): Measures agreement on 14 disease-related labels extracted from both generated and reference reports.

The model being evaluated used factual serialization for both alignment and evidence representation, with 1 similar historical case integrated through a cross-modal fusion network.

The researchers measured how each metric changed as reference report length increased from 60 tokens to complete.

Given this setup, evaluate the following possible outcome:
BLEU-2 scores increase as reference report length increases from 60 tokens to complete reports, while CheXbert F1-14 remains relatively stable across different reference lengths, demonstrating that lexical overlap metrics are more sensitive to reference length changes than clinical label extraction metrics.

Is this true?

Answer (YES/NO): NO